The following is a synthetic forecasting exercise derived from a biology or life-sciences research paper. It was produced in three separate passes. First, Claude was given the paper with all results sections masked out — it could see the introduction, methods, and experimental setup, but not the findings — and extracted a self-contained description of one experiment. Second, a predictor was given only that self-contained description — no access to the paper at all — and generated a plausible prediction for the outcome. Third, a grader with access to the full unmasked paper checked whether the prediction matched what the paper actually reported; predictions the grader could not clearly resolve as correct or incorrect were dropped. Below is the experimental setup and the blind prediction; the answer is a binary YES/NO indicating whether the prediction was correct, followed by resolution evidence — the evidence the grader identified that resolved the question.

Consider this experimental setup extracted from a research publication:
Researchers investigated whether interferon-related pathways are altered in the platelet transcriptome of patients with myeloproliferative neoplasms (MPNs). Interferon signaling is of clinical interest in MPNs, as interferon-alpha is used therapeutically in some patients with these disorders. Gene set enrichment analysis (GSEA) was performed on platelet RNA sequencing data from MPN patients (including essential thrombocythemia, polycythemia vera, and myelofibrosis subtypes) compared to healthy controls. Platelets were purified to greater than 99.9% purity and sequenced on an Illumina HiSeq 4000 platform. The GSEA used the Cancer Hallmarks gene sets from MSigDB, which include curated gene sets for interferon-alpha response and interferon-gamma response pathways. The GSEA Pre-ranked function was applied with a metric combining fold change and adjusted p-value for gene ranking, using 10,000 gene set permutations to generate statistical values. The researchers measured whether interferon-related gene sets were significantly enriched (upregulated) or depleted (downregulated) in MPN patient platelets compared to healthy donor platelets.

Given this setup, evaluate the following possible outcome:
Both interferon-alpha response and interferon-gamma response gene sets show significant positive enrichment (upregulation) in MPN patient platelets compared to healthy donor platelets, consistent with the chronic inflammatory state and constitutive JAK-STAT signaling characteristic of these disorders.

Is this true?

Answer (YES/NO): NO